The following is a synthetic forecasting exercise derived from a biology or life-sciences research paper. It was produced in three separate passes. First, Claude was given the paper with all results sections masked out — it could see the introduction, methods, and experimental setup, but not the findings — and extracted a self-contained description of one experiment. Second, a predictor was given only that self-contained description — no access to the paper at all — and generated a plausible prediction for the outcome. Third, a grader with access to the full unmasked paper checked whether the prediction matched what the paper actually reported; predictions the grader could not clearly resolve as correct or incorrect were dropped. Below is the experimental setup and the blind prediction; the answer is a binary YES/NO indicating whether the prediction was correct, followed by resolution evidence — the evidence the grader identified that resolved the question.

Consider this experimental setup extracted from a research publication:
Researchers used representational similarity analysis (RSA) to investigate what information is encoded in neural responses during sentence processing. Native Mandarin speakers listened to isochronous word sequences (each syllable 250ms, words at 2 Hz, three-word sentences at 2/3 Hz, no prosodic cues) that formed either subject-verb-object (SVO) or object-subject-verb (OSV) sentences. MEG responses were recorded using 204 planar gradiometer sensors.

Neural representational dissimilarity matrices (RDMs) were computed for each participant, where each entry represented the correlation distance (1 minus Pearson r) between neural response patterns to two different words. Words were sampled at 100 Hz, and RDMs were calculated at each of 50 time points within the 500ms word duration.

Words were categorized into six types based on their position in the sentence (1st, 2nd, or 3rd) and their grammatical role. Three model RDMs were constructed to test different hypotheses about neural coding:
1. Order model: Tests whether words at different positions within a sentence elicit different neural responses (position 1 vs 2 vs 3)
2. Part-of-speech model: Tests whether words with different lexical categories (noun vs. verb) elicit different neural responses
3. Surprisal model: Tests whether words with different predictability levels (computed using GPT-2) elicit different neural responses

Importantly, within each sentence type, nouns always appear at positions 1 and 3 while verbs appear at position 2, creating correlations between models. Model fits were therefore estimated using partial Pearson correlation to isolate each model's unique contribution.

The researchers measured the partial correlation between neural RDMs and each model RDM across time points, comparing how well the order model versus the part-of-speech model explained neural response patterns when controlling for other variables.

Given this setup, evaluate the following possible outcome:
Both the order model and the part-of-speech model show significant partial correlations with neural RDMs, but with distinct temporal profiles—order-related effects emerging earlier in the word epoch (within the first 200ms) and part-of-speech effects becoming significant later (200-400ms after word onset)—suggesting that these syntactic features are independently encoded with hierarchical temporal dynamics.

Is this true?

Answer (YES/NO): NO